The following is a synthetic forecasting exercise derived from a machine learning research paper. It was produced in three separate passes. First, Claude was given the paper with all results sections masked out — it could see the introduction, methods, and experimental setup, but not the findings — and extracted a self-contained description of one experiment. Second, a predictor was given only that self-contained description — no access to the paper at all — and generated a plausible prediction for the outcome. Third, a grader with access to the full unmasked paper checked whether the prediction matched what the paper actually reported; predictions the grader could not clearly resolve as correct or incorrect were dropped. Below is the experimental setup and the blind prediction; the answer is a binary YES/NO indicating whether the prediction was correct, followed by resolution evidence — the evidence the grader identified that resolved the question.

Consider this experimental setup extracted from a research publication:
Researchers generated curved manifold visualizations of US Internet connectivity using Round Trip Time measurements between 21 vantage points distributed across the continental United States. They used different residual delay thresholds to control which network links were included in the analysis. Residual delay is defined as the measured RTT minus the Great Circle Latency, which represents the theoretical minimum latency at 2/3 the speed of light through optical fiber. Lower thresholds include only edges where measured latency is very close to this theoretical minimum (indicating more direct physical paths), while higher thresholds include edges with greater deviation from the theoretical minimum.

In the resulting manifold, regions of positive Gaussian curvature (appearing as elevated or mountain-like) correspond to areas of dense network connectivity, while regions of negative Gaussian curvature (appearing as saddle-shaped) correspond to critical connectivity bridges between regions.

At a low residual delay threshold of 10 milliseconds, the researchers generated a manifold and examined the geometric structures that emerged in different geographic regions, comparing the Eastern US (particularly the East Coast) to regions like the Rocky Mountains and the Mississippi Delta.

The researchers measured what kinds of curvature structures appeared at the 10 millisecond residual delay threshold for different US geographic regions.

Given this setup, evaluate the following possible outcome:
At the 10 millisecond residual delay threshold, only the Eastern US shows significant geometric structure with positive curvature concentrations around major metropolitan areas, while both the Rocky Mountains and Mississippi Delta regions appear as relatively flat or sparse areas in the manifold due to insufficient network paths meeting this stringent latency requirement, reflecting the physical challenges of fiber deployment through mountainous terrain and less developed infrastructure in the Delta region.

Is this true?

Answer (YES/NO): NO